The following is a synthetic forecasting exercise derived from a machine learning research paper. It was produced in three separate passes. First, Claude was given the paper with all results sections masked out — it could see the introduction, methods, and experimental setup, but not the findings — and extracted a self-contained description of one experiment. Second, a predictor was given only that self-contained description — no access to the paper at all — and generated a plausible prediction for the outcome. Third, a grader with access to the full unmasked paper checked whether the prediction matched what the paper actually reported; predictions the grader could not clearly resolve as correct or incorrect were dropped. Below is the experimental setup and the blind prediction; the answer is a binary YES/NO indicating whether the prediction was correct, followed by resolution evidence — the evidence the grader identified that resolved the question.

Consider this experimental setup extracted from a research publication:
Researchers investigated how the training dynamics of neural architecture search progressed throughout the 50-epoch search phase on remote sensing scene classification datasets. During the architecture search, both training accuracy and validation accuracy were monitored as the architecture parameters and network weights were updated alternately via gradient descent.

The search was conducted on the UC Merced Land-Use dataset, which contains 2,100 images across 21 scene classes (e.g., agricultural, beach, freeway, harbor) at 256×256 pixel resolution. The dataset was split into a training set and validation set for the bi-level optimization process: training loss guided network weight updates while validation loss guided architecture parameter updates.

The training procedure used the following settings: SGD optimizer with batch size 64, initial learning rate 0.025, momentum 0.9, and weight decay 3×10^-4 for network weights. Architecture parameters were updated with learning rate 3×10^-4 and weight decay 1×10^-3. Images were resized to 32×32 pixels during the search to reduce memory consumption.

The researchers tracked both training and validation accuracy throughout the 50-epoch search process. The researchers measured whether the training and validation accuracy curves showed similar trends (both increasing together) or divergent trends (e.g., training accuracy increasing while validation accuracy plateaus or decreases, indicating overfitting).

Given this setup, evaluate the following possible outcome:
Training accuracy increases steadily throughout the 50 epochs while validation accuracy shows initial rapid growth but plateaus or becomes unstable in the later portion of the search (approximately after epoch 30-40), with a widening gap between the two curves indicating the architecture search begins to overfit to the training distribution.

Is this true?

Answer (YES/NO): NO